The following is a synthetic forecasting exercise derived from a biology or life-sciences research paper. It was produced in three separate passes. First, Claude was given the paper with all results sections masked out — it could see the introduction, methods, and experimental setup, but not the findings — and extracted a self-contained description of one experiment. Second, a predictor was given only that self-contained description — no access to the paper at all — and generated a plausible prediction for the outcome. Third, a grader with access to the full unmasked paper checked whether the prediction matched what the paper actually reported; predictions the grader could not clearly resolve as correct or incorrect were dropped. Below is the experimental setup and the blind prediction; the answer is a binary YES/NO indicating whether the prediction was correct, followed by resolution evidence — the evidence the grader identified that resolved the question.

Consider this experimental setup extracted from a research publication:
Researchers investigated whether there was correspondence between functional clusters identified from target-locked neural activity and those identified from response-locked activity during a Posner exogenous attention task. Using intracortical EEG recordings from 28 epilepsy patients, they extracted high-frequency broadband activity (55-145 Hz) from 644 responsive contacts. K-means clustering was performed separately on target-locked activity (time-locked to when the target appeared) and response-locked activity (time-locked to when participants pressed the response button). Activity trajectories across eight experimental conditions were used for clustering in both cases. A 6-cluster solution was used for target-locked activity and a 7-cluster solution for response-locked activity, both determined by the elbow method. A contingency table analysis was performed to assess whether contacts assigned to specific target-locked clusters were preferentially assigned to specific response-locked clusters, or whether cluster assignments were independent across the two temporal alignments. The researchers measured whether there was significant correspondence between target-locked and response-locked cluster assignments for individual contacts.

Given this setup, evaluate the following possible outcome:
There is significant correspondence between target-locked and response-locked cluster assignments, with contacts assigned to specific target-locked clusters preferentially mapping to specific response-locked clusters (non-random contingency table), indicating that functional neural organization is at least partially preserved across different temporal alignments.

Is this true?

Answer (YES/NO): YES